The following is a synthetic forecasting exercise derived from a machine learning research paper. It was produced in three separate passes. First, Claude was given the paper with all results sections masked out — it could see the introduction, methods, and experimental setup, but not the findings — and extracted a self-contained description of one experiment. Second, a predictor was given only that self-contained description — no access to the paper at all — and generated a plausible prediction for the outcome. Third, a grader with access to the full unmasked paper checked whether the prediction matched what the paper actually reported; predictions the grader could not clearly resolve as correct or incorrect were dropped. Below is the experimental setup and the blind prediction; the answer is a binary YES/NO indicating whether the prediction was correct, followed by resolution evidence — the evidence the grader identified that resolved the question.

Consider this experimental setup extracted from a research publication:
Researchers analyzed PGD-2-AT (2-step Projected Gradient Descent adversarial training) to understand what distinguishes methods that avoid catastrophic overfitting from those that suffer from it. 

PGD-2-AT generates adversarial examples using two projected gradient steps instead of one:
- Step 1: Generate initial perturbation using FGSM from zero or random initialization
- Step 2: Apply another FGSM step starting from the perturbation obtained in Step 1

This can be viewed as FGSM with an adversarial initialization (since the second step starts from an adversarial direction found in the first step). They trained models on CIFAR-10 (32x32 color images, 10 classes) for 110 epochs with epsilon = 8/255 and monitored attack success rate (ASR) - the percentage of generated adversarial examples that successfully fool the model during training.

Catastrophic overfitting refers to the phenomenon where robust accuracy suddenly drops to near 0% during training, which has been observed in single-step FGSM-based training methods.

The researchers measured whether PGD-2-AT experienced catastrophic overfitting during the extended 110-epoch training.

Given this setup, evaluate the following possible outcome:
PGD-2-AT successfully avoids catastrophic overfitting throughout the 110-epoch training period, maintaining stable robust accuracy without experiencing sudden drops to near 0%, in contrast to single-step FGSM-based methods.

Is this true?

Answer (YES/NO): YES